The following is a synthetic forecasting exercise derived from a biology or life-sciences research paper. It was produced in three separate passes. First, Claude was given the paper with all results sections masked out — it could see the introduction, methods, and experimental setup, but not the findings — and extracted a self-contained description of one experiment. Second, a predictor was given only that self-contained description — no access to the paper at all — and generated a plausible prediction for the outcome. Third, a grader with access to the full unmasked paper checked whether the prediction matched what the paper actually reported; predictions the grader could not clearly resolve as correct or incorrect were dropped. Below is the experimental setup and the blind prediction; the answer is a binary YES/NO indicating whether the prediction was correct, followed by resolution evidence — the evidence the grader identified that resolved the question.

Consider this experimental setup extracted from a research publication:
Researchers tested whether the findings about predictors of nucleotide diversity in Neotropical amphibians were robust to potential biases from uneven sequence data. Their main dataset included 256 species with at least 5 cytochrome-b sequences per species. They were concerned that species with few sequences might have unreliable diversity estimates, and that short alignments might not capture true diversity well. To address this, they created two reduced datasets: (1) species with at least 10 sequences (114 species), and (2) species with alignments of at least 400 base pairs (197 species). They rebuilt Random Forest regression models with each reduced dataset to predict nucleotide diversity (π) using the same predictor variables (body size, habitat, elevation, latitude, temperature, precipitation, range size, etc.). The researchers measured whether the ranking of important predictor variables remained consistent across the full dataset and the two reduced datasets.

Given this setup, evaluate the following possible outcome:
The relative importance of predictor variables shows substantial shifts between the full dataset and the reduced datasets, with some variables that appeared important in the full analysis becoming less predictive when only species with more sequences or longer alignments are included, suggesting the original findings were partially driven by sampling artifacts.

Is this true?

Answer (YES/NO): NO